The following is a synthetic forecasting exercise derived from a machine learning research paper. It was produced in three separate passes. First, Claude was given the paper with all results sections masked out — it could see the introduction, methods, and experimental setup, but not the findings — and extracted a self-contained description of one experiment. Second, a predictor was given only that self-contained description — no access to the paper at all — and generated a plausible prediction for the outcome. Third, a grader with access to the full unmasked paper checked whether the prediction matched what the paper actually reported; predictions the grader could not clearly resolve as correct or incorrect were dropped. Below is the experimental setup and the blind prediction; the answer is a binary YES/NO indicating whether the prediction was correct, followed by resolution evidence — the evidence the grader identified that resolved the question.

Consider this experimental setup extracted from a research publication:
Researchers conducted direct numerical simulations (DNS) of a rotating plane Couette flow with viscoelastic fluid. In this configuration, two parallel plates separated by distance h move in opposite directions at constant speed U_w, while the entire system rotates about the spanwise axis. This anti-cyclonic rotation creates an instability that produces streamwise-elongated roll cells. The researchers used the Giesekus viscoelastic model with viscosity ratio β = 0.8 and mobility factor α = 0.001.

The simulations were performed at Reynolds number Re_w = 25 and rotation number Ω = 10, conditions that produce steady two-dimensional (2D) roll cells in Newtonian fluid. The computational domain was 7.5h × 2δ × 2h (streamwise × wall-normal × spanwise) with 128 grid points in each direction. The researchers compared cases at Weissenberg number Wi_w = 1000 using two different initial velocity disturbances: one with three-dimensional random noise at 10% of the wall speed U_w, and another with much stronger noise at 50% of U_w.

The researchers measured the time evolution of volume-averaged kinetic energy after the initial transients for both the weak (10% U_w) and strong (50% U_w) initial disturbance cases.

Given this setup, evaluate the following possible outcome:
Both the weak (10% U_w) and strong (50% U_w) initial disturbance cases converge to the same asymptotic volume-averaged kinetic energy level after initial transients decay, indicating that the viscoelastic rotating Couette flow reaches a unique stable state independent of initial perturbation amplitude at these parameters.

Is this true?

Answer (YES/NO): YES